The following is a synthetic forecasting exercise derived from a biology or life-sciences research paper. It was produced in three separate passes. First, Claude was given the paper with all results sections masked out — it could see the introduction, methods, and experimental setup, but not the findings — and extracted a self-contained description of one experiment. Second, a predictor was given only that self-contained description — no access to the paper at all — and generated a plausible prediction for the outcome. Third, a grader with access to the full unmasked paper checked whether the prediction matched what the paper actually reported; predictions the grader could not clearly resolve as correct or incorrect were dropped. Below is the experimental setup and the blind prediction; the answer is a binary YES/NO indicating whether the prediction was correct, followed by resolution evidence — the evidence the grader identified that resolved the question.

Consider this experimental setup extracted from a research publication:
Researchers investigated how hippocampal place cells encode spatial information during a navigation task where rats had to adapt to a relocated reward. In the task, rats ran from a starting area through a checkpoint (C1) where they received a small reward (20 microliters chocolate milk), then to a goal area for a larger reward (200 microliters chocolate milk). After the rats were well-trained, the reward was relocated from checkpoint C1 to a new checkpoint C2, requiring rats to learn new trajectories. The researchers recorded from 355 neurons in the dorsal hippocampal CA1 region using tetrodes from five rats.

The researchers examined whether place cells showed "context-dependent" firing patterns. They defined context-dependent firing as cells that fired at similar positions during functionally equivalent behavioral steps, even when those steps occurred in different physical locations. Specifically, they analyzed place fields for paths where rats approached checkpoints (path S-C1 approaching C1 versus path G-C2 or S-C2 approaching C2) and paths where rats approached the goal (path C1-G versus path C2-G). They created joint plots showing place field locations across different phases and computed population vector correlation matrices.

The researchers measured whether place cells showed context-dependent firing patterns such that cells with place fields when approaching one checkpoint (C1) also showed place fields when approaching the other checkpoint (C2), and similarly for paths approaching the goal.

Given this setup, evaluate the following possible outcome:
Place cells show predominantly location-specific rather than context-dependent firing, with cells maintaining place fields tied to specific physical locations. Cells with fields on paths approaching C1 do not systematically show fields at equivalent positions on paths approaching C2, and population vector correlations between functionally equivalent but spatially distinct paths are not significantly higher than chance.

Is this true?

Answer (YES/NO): NO